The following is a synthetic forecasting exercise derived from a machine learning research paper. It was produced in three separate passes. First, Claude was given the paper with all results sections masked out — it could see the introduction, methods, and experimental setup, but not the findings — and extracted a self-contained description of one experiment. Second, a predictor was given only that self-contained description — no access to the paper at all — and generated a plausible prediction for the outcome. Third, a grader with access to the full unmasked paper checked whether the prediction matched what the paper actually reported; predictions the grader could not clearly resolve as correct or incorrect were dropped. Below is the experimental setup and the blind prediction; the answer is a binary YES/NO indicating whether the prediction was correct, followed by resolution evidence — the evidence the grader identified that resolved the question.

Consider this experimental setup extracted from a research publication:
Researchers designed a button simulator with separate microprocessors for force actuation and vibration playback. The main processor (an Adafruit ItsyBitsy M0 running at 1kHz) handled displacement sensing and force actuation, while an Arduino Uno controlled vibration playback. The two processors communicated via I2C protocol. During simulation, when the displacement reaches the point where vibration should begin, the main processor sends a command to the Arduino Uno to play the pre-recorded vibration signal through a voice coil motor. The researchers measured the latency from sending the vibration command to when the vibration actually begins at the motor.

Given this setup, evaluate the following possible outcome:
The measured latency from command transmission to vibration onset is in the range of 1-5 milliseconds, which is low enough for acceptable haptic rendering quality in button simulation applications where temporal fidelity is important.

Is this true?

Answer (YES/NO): NO